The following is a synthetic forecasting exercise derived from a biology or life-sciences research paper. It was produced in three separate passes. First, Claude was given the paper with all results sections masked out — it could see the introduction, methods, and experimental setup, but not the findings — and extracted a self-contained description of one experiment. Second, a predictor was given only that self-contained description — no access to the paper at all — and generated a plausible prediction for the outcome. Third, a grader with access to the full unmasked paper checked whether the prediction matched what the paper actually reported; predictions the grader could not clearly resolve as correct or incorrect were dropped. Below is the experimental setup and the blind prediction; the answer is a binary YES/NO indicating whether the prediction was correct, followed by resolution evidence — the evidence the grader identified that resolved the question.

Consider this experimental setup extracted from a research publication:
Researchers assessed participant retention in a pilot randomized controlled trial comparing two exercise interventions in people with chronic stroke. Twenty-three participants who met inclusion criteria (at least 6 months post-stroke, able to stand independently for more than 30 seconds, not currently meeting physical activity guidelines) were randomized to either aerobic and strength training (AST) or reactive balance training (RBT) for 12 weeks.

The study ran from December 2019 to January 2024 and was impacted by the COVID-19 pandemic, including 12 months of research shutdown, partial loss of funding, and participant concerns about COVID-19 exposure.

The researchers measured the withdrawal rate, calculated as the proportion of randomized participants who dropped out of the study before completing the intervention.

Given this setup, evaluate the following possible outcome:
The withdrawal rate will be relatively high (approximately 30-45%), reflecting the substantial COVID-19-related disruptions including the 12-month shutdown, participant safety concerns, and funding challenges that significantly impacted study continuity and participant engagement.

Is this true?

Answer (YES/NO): YES